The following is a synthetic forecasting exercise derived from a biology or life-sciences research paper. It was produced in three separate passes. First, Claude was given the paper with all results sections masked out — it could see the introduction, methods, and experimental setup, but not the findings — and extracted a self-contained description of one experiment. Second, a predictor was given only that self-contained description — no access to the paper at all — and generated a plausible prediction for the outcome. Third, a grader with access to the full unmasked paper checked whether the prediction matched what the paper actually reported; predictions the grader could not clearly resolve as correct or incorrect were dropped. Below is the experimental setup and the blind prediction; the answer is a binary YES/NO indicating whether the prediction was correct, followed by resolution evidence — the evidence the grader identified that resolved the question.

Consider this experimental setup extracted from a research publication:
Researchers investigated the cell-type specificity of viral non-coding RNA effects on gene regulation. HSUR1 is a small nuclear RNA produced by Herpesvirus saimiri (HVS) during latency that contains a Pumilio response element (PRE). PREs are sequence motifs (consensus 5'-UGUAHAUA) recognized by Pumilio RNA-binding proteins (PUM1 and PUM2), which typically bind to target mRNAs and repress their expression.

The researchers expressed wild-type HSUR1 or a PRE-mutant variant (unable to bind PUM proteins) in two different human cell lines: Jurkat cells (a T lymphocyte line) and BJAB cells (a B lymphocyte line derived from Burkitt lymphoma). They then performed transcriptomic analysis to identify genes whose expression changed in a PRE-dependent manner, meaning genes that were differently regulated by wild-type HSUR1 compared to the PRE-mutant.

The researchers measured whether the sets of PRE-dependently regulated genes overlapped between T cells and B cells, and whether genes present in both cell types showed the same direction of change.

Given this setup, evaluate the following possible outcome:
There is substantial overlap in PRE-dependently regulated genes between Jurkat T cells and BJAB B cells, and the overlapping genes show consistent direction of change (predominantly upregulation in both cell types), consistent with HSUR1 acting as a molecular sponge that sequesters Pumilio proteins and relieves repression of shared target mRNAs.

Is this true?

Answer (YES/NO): NO